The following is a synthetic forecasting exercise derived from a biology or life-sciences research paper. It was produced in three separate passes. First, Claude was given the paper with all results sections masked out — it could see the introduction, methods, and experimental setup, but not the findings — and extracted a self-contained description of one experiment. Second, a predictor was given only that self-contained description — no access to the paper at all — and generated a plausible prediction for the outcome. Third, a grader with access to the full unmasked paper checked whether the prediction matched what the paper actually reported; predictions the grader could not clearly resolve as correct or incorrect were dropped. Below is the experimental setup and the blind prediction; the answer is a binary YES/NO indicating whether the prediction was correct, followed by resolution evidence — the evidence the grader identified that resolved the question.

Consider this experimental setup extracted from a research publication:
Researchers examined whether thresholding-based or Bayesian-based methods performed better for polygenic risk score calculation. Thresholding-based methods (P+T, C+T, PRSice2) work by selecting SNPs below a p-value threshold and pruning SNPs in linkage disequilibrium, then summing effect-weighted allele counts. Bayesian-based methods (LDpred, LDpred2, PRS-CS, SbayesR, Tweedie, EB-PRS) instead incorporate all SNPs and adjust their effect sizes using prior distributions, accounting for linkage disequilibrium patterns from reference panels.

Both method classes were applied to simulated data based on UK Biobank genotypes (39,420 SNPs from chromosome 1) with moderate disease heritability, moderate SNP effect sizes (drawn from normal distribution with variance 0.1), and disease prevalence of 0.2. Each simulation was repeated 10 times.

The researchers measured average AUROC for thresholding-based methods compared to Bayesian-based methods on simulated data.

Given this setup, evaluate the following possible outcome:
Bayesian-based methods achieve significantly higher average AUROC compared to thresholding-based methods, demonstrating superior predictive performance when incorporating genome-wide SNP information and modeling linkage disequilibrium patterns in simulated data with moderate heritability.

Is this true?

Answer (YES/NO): NO